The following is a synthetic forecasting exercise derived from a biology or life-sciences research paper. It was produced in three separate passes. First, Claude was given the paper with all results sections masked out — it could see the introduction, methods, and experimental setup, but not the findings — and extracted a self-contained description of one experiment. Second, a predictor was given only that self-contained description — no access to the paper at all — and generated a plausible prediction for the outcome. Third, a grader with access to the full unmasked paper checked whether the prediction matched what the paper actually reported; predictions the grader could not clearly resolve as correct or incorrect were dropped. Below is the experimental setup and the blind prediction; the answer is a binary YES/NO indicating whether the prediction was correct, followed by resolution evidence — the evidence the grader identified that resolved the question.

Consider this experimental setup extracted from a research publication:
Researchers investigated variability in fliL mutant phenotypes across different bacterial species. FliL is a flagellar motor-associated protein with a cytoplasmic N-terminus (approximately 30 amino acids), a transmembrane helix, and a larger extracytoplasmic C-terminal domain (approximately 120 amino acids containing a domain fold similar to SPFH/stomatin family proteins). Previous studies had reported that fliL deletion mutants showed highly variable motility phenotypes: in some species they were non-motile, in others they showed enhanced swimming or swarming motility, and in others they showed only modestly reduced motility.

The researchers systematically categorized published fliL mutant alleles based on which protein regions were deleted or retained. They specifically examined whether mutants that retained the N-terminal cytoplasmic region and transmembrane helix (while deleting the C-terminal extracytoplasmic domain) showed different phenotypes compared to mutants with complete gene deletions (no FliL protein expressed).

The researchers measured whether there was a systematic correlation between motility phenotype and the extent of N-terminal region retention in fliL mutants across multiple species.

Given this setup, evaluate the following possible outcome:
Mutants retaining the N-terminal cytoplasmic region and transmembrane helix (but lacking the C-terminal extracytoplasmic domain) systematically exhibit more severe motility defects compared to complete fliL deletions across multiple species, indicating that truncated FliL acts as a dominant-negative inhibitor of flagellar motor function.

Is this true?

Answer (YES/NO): YES